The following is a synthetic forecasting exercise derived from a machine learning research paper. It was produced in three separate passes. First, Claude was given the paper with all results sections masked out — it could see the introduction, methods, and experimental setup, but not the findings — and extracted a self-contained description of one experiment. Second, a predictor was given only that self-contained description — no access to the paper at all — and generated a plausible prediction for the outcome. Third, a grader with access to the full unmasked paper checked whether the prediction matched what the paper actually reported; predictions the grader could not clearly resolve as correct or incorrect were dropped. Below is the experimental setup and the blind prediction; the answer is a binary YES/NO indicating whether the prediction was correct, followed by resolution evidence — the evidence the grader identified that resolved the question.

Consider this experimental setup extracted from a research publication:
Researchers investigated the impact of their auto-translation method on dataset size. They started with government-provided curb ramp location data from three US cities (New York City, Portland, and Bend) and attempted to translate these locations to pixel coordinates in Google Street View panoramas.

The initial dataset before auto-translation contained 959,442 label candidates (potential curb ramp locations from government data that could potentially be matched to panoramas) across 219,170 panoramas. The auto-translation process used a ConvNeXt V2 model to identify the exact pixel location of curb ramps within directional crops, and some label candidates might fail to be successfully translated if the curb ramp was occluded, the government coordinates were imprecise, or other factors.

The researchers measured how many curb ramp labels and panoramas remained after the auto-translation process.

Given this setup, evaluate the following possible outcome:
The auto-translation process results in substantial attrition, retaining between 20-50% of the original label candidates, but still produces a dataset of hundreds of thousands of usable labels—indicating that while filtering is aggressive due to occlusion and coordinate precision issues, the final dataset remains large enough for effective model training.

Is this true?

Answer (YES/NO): NO